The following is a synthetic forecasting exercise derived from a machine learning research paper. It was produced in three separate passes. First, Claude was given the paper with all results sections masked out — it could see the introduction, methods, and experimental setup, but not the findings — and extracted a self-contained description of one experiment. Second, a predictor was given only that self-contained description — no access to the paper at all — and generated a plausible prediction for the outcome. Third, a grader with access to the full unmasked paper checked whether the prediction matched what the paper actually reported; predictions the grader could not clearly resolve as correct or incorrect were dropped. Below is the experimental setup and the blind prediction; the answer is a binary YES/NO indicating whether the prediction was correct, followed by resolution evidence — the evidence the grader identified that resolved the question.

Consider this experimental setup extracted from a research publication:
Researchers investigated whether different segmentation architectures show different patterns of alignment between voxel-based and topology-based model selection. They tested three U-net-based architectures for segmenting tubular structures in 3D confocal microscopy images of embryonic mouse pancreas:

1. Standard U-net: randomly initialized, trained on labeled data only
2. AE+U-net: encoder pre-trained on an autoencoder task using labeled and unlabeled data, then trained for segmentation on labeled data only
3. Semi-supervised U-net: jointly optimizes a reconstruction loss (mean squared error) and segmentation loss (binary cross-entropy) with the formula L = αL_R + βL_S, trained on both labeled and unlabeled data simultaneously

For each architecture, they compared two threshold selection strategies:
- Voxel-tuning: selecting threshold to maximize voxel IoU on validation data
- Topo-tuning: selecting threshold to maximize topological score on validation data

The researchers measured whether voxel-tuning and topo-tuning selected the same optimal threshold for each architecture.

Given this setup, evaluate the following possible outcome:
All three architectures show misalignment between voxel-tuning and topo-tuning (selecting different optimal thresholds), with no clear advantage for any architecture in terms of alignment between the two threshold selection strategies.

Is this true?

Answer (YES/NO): NO